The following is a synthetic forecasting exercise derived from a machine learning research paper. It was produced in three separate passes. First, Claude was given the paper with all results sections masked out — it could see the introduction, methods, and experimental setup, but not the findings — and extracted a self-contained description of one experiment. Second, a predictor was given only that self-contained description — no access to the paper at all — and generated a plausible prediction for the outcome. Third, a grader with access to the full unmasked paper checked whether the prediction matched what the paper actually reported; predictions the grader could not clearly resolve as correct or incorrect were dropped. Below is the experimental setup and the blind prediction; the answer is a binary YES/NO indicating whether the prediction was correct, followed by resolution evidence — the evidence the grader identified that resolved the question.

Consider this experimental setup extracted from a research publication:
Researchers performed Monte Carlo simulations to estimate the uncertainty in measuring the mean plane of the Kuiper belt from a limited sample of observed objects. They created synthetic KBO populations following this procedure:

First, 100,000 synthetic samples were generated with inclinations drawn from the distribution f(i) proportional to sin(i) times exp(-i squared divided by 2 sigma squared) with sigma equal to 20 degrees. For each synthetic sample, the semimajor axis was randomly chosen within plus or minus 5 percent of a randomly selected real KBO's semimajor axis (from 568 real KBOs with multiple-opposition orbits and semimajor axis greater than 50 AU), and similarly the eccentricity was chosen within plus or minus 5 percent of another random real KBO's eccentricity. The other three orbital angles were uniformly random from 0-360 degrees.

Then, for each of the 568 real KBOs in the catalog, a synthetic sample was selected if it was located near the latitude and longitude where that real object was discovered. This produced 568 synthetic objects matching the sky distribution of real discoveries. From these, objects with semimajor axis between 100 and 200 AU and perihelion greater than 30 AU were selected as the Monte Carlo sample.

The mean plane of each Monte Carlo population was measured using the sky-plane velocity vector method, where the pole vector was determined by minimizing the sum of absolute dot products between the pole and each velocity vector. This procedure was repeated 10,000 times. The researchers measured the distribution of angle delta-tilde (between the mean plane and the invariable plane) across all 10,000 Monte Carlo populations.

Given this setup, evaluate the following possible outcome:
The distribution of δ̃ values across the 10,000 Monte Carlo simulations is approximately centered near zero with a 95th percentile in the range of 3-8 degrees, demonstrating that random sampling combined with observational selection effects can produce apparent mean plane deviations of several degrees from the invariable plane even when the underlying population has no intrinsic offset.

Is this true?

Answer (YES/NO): NO